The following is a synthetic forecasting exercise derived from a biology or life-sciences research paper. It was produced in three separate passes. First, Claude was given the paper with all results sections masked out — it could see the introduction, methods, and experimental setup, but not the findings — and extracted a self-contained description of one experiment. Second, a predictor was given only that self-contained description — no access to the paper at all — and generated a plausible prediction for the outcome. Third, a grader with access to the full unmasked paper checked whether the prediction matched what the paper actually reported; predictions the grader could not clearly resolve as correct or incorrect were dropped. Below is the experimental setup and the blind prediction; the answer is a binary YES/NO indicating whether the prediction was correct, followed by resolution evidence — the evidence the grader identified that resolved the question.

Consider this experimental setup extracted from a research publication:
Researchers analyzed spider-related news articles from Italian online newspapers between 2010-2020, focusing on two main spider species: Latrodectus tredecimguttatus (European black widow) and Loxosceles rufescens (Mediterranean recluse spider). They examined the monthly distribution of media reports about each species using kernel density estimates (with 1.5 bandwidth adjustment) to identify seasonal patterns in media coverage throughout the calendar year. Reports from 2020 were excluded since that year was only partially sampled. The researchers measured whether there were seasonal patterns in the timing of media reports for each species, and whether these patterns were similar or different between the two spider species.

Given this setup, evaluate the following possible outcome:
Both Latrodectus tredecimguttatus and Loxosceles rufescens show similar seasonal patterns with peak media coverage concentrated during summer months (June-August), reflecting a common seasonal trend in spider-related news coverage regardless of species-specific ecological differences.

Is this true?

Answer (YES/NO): YES